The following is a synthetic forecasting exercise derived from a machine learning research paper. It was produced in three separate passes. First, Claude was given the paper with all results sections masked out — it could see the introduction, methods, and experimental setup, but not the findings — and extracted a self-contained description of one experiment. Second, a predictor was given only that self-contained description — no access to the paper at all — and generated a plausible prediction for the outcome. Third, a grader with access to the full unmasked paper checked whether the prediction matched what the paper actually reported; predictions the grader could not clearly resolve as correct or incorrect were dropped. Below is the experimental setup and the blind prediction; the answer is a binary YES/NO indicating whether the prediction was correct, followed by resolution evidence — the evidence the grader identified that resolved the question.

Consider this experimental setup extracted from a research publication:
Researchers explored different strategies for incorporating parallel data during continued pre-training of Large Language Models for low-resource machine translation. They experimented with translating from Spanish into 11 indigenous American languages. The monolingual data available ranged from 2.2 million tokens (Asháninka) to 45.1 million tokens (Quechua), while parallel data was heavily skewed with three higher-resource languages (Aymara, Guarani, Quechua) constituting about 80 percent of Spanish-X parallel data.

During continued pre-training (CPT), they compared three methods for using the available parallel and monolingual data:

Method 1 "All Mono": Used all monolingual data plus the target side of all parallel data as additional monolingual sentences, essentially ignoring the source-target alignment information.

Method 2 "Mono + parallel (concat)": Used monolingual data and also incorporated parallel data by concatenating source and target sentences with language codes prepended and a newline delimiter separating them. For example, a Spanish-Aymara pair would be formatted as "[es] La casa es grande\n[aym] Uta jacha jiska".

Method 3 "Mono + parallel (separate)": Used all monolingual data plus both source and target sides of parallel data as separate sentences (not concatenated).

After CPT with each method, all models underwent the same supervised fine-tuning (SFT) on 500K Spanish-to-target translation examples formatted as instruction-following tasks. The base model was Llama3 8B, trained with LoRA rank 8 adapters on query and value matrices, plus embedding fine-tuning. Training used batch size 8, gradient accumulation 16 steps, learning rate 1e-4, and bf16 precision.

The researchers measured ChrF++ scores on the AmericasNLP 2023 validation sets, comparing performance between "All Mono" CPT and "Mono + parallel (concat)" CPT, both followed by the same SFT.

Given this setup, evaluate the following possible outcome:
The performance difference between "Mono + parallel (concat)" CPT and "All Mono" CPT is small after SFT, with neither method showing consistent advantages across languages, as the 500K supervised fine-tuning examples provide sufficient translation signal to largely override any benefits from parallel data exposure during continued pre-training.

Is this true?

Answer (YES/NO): NO